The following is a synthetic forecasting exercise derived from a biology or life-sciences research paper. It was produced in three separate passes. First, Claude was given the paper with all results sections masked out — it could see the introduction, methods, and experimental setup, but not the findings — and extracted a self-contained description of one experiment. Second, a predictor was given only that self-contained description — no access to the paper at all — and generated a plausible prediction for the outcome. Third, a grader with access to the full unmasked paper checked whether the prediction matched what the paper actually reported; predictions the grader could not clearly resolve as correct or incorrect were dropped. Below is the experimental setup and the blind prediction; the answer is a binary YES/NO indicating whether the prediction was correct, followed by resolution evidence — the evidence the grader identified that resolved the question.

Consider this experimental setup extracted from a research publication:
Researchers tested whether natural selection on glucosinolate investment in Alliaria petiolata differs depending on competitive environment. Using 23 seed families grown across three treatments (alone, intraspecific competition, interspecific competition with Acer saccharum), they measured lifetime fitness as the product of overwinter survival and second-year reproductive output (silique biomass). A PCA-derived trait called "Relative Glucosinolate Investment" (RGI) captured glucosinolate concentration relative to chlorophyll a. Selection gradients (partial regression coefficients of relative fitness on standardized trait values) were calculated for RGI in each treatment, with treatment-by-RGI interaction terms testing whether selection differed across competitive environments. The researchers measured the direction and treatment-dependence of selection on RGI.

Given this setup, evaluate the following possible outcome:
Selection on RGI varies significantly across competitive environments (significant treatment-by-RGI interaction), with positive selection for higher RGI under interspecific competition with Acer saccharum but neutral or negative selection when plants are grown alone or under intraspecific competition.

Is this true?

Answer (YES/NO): NO